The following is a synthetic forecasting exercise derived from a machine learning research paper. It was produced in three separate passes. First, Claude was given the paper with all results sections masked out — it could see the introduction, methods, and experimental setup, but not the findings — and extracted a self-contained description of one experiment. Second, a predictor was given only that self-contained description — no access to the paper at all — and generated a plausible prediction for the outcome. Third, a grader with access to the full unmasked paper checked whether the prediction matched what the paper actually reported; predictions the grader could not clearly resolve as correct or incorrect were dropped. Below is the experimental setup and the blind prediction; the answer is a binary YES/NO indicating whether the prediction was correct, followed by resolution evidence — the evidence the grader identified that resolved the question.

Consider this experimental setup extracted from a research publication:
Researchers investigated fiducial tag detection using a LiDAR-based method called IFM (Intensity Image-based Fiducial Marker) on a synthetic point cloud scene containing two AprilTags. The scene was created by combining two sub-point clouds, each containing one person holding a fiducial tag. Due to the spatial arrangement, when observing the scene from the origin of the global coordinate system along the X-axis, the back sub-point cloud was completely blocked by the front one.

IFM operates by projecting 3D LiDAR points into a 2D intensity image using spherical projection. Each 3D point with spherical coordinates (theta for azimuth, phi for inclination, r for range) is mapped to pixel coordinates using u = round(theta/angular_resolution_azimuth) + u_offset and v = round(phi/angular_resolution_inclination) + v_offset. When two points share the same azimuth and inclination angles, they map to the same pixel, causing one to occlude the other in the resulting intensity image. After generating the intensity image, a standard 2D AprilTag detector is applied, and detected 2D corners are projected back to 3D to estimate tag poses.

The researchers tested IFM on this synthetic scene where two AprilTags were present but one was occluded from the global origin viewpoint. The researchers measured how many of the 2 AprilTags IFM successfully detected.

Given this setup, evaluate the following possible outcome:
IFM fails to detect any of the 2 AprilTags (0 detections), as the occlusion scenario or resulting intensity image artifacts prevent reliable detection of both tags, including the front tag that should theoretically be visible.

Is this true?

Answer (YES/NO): NO